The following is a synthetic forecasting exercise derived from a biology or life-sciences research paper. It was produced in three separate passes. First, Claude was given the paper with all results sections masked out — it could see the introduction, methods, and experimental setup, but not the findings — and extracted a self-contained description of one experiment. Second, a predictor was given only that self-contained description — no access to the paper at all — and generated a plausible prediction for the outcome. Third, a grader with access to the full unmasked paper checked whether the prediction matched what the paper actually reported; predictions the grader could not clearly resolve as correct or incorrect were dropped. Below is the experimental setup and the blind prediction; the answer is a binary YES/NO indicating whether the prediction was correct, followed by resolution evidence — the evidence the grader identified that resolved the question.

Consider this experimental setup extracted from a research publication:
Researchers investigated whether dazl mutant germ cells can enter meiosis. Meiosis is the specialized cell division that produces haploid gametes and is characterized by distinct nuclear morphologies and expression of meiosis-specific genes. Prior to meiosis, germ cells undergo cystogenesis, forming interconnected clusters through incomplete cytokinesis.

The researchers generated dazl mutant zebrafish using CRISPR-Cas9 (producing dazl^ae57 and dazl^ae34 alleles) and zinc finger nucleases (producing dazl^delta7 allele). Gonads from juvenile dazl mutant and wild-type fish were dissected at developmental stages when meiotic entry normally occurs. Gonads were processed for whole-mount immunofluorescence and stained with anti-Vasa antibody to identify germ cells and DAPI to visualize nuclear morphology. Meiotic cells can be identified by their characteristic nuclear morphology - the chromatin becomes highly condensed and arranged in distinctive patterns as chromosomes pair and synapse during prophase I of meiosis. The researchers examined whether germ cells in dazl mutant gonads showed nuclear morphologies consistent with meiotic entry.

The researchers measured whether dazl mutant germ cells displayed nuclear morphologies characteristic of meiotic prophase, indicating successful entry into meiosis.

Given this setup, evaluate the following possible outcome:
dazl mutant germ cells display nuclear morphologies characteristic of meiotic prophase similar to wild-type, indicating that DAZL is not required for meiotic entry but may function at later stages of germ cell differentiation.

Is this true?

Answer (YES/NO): NO